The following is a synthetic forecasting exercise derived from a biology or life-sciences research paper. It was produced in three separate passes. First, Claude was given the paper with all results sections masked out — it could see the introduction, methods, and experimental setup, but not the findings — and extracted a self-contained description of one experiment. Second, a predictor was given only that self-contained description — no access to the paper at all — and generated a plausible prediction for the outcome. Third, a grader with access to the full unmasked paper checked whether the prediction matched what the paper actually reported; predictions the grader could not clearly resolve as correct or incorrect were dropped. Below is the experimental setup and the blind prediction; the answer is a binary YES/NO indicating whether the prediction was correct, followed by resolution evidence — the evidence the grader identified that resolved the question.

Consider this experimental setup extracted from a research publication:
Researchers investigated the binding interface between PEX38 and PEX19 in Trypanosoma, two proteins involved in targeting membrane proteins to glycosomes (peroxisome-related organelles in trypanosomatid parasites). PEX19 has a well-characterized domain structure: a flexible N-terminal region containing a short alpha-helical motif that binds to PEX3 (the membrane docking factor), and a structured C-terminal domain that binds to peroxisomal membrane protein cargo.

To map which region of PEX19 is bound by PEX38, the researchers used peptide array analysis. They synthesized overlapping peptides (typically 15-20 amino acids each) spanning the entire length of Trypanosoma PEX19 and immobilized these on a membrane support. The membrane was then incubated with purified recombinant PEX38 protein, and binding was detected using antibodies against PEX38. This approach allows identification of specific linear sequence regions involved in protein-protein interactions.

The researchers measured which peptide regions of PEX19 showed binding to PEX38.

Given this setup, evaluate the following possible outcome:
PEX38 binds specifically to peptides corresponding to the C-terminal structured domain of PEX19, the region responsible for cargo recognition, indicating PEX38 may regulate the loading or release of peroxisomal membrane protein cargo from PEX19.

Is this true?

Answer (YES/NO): NO